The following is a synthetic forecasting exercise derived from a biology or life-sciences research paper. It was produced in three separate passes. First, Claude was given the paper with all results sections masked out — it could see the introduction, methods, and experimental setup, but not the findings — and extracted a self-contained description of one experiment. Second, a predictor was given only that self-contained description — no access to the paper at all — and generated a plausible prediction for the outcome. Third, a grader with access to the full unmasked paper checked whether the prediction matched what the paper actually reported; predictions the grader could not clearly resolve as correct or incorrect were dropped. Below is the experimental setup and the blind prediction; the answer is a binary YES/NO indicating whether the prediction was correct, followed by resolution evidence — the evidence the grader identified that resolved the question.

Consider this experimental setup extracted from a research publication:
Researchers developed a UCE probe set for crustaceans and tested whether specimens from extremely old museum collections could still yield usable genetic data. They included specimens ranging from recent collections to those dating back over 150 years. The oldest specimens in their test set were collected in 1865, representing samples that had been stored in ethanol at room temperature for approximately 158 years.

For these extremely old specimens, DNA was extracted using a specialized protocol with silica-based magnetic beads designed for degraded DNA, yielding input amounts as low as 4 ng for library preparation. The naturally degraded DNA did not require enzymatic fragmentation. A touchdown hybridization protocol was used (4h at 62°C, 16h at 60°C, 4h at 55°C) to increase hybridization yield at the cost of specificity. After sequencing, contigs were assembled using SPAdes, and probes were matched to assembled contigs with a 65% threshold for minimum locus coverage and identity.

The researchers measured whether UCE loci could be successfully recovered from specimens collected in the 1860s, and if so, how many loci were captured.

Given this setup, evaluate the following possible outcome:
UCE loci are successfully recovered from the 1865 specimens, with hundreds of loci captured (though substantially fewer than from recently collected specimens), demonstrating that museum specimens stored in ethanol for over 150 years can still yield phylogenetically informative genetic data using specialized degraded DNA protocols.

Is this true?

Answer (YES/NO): NO